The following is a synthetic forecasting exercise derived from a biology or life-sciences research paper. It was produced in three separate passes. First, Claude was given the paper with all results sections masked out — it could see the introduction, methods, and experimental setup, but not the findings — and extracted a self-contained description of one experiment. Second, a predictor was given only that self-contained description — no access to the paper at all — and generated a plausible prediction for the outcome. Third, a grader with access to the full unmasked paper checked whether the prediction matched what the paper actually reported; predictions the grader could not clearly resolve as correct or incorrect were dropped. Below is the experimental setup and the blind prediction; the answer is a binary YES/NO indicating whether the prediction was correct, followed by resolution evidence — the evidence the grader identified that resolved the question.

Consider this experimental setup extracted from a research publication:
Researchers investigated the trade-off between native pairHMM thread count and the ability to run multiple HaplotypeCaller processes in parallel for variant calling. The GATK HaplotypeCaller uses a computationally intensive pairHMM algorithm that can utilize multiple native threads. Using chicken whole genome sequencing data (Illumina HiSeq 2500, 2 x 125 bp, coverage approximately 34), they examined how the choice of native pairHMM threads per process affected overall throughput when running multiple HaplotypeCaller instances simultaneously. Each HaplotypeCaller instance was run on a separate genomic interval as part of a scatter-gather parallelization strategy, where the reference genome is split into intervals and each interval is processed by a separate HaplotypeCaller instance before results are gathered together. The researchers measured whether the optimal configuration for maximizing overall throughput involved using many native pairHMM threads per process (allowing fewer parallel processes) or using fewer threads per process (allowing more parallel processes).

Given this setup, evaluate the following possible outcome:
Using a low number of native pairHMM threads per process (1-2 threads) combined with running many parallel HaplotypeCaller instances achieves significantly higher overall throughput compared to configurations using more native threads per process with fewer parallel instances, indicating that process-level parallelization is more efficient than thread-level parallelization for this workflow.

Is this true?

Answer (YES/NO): YES